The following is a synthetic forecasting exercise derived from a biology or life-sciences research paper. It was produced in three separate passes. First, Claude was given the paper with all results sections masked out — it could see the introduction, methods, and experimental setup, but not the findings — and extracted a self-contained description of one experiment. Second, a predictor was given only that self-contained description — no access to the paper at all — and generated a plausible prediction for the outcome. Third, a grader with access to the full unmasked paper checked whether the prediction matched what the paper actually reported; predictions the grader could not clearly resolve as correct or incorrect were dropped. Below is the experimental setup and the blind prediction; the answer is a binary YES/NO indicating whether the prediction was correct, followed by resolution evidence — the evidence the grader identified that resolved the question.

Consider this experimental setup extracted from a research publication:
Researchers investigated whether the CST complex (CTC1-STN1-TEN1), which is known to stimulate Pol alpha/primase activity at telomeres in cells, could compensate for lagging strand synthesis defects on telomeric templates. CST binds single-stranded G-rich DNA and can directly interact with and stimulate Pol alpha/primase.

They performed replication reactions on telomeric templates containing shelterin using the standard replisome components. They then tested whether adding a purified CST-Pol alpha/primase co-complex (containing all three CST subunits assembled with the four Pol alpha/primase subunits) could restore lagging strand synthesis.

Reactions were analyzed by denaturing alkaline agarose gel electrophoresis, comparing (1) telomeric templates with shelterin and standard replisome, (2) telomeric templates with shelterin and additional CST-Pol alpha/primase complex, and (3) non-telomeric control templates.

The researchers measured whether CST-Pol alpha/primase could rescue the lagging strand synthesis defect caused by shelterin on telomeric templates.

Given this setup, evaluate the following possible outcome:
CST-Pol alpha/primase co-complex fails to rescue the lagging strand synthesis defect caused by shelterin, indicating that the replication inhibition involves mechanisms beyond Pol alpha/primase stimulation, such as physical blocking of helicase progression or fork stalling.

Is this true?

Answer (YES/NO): NO